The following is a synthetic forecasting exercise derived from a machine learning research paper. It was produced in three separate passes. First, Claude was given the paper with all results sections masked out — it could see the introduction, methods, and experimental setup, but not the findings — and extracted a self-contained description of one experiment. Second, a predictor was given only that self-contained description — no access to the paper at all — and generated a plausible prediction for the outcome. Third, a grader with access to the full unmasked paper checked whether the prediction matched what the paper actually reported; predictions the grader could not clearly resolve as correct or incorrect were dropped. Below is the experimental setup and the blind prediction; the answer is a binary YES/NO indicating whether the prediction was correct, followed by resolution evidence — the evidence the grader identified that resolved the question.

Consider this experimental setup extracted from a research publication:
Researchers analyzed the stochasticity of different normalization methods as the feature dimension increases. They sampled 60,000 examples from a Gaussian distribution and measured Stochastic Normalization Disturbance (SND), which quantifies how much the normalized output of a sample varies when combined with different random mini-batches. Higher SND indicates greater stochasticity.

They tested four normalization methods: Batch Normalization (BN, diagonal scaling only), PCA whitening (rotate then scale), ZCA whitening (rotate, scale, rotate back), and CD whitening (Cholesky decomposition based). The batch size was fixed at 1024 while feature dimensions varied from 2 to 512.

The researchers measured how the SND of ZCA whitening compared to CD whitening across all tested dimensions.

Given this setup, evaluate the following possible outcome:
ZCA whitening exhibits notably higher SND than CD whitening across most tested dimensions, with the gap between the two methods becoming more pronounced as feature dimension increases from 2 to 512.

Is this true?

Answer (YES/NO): NO